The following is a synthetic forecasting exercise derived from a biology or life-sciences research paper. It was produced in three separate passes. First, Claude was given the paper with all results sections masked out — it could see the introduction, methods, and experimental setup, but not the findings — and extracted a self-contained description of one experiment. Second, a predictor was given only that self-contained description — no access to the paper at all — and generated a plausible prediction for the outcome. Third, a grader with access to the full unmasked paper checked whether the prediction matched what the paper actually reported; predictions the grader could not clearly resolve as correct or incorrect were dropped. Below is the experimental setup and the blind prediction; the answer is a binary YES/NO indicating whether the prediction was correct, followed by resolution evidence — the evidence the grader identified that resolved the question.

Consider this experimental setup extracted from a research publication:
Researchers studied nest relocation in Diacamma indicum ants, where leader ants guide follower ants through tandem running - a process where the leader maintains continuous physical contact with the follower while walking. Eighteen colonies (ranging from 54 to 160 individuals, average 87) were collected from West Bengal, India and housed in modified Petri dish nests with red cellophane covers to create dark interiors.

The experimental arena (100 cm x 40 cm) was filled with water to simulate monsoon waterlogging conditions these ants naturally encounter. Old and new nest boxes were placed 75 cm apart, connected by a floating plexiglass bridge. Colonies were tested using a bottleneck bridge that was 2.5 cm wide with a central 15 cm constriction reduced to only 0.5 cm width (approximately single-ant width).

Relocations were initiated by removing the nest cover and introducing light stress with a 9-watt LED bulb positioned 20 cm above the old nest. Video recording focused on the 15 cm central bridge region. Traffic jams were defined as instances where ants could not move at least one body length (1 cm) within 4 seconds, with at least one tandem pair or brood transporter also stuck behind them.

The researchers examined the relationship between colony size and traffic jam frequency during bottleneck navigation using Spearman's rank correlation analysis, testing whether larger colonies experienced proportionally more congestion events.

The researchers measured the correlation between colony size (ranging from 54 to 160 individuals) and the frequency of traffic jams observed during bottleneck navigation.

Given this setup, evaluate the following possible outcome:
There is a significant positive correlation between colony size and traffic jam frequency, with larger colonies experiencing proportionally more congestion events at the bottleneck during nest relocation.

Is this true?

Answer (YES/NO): YES